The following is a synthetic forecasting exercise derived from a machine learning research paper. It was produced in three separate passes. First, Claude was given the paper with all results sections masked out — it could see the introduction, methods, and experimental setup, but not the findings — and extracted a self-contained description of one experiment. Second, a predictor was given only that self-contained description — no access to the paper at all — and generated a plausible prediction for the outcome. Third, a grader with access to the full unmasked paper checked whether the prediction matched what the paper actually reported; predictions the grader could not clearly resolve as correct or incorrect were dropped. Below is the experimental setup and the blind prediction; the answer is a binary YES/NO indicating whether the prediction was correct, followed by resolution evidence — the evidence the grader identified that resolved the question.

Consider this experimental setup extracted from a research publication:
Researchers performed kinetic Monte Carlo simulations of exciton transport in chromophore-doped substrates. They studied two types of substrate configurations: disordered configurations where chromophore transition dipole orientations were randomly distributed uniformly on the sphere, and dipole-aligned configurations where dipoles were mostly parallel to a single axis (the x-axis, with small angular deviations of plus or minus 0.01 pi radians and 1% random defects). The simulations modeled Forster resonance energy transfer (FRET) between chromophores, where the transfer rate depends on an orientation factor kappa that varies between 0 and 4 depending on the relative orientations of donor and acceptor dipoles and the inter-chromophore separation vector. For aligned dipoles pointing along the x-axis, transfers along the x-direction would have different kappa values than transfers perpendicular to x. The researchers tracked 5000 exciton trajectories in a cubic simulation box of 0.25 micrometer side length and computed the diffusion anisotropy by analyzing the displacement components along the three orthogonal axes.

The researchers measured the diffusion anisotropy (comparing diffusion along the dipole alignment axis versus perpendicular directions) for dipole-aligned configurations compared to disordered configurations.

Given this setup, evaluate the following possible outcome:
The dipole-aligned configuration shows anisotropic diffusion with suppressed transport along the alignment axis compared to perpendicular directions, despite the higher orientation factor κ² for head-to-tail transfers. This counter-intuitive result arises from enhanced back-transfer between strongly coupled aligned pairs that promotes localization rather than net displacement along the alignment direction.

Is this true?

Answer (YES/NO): NO